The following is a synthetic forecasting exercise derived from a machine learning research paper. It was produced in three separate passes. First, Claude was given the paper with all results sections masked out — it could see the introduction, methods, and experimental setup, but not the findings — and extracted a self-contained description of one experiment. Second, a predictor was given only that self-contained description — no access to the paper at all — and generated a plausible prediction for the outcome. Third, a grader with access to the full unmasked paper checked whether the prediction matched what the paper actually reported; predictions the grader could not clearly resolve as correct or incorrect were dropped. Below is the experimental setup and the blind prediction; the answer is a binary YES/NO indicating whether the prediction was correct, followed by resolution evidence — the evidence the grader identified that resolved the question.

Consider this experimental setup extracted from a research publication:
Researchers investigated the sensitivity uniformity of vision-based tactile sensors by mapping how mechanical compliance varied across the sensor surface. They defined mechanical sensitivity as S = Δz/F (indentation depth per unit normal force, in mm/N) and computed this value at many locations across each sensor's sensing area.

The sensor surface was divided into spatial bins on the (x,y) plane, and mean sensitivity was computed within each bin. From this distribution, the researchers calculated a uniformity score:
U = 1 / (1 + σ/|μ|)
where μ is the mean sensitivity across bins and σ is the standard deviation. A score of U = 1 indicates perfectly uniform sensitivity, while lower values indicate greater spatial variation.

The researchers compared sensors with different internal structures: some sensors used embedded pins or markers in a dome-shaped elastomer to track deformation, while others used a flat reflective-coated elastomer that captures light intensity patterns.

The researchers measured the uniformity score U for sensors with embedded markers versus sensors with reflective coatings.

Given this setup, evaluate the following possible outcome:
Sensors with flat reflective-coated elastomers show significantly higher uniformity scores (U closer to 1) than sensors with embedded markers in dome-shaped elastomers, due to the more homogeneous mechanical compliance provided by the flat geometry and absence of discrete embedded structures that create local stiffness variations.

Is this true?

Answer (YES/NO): YES